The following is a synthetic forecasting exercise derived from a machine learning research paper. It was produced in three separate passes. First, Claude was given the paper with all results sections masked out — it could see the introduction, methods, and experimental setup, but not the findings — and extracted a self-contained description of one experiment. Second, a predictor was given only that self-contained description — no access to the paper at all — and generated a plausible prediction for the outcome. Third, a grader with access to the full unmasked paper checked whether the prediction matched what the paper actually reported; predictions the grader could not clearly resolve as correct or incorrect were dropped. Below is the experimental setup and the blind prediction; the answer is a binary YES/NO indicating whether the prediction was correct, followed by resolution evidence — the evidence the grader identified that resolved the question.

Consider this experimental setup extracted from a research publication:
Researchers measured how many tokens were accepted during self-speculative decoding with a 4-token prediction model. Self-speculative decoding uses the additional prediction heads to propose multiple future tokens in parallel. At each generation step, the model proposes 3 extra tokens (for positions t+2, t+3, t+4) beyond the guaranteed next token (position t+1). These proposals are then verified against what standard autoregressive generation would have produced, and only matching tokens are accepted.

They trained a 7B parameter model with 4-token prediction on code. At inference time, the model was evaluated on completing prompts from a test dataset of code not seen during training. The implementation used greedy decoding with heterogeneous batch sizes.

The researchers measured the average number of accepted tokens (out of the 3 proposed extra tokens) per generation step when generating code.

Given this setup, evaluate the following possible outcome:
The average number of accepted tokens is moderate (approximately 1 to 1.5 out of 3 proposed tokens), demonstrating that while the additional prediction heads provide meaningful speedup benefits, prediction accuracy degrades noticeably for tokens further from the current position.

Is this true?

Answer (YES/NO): NO